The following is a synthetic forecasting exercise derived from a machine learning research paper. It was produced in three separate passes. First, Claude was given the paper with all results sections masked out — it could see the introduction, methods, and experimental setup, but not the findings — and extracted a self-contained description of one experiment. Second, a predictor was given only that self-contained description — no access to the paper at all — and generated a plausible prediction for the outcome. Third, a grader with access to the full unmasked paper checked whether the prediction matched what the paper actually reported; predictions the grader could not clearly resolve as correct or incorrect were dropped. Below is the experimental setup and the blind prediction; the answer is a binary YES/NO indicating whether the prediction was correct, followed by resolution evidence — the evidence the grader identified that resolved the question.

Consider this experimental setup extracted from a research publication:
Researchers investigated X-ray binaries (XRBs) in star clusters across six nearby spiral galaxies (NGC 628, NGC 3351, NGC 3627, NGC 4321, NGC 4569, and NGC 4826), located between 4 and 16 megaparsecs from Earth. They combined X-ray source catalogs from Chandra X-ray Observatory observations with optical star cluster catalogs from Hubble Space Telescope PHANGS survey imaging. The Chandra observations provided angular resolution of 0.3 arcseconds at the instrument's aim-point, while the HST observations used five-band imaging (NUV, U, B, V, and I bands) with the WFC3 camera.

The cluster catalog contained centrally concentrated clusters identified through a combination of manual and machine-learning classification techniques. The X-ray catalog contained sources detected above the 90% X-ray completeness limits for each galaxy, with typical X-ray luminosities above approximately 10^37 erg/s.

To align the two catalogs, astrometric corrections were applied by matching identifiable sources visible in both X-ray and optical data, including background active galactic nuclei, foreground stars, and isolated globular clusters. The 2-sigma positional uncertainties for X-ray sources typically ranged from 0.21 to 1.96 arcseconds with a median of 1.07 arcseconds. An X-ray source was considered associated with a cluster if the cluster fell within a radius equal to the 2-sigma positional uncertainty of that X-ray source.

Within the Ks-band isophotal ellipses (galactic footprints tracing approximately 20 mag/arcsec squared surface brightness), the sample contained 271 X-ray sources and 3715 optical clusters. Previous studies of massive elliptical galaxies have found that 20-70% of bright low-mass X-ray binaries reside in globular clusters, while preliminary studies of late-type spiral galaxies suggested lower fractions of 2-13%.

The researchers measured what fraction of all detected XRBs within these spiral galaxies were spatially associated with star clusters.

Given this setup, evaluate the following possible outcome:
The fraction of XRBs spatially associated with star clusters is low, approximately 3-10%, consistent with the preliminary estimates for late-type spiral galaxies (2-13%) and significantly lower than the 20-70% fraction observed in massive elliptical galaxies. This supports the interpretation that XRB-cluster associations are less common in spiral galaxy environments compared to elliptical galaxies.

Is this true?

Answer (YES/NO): NO